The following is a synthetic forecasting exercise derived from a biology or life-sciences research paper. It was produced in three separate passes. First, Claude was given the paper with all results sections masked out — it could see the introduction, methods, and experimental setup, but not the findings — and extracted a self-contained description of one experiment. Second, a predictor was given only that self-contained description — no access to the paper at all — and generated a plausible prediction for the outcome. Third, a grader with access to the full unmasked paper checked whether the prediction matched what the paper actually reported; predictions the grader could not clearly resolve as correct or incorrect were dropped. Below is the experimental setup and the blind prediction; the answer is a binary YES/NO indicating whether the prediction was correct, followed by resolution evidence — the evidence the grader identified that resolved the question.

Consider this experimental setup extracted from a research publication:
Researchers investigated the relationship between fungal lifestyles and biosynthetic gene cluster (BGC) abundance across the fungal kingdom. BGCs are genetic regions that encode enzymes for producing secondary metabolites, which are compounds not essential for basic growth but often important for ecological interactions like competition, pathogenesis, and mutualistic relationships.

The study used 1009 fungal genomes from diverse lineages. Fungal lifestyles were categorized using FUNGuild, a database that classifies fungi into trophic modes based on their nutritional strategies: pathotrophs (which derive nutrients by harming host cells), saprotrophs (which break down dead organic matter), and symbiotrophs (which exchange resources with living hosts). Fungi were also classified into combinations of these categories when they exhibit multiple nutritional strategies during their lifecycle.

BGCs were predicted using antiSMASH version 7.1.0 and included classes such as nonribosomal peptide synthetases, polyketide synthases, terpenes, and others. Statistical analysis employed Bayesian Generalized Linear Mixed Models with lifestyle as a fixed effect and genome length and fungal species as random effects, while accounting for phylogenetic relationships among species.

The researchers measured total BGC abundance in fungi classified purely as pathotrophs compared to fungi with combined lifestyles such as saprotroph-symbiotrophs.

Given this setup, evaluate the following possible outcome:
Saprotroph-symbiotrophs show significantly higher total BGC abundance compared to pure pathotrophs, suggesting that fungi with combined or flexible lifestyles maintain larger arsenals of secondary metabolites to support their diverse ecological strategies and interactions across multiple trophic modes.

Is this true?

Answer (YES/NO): NO